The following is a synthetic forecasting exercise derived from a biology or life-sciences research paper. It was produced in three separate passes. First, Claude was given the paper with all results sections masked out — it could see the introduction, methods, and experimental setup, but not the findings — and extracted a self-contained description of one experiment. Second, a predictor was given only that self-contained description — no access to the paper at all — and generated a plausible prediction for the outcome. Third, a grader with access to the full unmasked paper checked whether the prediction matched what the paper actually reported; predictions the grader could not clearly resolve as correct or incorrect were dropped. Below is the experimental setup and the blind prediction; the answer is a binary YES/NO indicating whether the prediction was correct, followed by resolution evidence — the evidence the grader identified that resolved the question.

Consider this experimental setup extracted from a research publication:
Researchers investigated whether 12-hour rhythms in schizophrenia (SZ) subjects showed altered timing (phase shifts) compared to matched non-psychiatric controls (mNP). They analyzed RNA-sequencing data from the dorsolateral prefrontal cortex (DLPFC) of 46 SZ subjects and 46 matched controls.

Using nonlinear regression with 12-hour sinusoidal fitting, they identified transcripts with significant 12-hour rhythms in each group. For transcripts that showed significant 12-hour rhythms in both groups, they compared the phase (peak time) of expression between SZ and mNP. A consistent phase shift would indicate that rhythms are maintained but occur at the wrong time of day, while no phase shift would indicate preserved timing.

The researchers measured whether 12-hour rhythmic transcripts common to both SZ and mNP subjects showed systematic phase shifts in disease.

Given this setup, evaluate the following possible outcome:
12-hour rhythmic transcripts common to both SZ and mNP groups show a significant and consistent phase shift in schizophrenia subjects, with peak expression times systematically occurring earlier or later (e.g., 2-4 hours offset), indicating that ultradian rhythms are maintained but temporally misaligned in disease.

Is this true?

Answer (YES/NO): NO